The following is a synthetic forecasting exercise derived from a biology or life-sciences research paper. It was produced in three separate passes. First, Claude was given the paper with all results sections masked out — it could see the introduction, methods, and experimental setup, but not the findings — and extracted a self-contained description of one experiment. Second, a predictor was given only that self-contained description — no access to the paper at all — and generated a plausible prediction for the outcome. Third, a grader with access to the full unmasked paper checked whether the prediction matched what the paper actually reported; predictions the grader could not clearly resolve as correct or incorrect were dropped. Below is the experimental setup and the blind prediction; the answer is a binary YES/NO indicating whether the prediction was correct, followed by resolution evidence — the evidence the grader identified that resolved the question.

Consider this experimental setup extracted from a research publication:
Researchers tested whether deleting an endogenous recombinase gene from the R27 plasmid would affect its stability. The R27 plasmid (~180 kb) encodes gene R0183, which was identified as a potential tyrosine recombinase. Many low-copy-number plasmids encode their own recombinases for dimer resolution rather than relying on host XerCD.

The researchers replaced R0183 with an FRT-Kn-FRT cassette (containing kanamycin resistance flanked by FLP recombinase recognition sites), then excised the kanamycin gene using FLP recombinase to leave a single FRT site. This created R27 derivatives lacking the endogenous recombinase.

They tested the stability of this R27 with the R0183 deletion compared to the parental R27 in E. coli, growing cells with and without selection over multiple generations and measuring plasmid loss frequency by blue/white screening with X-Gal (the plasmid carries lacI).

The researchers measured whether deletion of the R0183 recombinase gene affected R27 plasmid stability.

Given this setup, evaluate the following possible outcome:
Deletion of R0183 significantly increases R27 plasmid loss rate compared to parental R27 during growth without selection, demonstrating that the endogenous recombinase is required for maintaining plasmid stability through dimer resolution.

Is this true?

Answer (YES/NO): NO